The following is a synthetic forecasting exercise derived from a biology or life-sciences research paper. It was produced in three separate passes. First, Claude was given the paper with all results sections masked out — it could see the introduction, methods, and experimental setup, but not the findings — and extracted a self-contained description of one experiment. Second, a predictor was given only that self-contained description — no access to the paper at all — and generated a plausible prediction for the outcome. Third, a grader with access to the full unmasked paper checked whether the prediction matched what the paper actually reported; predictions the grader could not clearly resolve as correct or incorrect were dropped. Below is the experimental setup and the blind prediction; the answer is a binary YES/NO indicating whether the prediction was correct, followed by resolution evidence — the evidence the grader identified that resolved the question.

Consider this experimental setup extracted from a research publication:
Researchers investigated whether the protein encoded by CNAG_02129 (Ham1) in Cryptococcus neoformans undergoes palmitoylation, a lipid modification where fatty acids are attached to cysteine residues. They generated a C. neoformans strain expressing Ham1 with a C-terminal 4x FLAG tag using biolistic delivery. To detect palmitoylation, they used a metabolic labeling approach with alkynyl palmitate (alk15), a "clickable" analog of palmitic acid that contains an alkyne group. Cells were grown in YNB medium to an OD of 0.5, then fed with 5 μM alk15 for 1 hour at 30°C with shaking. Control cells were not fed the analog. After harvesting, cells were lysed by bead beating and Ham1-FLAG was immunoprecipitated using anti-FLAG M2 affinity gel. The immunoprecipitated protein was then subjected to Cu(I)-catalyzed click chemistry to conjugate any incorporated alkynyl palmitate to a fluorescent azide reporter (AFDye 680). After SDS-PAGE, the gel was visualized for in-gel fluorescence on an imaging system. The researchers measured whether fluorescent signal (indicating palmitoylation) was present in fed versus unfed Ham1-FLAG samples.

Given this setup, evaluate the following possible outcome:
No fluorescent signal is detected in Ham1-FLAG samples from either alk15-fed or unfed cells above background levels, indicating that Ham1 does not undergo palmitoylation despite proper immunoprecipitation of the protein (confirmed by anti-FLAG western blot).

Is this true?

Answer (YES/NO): NO